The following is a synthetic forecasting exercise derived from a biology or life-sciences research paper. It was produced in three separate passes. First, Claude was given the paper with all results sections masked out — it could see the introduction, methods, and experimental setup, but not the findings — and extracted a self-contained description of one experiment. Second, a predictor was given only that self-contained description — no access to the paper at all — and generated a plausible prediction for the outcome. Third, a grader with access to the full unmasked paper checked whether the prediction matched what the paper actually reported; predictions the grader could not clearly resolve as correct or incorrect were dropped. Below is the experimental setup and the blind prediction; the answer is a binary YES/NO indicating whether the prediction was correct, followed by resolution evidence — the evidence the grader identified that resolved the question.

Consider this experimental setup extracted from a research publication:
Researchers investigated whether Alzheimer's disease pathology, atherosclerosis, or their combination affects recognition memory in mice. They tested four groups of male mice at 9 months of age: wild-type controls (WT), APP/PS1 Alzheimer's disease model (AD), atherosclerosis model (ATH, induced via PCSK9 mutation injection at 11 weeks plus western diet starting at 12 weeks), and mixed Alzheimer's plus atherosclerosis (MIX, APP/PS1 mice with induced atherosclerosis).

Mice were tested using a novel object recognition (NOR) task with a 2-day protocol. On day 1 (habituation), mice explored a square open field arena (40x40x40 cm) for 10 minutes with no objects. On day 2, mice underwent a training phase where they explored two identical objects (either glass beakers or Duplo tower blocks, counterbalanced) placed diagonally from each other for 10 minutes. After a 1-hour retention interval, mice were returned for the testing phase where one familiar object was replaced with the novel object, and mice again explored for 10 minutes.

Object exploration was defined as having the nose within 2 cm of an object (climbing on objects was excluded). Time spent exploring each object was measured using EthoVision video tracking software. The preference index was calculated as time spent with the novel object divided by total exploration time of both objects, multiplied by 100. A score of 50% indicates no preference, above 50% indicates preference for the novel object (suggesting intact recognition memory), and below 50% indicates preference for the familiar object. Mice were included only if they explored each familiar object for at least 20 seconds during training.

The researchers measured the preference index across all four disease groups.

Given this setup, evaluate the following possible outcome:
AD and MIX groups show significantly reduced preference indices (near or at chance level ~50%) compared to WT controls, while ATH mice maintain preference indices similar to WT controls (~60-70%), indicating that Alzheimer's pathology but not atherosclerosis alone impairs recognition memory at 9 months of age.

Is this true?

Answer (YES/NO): NO